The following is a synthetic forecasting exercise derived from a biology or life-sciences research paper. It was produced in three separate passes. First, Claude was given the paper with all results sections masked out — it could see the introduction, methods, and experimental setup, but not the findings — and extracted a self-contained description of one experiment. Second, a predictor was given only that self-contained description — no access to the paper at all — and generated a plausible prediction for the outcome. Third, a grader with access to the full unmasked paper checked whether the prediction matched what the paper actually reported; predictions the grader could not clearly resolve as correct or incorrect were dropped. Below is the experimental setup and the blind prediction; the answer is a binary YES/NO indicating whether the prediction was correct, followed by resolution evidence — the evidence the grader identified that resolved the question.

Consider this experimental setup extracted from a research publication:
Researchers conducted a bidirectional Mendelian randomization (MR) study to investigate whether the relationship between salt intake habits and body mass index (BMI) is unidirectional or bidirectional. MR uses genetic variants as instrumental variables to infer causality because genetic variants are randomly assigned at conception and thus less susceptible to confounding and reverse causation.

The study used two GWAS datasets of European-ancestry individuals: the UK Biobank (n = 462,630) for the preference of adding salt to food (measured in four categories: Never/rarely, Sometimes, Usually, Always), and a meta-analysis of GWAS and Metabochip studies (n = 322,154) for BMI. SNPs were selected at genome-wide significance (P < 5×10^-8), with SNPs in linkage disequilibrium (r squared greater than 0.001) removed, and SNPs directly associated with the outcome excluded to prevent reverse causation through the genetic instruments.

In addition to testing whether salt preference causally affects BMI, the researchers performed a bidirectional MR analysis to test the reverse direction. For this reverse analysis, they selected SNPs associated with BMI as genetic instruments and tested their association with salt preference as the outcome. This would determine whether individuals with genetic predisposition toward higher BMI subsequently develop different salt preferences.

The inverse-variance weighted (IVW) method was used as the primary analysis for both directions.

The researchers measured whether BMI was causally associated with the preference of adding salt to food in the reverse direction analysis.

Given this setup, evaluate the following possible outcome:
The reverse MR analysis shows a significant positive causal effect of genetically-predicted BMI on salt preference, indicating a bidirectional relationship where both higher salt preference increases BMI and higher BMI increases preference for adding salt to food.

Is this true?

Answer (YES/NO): NO